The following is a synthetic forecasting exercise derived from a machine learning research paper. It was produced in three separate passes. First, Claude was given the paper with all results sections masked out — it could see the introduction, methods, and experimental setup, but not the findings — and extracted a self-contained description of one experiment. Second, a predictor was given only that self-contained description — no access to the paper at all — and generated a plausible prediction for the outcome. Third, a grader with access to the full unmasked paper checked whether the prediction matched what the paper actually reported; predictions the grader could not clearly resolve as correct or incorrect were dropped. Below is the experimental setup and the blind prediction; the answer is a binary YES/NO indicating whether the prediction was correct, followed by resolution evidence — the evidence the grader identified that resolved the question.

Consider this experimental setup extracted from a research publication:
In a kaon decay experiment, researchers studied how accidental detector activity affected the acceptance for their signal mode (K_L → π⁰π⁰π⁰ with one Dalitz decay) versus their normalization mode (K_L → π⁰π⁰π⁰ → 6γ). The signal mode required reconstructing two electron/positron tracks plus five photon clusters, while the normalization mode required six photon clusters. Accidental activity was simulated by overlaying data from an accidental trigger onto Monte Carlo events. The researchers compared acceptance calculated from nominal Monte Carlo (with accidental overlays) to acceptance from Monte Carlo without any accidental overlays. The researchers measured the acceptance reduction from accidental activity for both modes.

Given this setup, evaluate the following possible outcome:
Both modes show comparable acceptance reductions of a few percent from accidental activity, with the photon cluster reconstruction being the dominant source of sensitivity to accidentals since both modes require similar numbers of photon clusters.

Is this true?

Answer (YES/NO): NO